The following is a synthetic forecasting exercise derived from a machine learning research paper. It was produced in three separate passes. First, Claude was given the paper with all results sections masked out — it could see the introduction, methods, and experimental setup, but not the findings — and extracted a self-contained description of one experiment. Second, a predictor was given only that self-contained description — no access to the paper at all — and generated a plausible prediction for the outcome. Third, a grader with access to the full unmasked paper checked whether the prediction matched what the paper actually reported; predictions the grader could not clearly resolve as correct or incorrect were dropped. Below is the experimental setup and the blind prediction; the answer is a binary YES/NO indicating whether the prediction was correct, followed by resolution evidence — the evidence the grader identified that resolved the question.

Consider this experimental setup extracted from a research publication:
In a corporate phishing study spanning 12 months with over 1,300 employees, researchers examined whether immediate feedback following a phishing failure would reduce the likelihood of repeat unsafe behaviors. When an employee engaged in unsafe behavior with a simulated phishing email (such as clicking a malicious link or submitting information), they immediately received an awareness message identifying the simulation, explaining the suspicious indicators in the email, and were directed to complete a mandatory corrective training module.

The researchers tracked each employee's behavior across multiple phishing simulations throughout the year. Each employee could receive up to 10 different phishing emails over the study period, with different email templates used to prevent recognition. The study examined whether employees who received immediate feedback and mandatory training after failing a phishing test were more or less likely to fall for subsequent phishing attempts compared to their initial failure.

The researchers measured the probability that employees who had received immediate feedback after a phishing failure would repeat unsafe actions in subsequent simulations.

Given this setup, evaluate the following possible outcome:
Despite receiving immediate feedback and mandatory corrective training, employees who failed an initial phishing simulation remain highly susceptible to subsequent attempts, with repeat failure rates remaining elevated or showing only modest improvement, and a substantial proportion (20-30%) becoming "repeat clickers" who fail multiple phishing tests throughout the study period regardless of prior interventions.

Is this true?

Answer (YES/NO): NO